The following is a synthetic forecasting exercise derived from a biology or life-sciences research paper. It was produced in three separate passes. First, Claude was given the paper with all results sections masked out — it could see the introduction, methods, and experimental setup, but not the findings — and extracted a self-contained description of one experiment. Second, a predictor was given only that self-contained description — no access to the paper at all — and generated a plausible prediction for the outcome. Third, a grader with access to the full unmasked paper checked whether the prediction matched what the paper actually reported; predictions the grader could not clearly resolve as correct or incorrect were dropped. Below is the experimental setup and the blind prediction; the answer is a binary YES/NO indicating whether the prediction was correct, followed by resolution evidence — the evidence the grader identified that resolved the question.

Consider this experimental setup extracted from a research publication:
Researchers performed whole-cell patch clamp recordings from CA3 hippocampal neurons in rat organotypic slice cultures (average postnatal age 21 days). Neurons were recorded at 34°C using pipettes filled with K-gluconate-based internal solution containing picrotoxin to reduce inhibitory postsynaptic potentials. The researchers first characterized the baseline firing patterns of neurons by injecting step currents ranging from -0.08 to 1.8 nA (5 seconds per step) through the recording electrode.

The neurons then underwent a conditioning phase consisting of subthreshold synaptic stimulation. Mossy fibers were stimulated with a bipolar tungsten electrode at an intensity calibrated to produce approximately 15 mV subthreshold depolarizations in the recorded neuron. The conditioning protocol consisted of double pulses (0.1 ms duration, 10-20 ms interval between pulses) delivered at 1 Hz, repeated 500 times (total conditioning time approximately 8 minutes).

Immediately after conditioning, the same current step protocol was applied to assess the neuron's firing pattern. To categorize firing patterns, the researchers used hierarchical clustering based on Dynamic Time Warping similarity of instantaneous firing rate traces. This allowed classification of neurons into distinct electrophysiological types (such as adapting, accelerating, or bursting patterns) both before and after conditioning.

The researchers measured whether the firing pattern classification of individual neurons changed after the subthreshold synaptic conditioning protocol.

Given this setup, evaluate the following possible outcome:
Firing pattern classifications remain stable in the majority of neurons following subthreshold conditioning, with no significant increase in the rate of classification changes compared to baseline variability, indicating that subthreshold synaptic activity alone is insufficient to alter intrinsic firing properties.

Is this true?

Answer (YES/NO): NO